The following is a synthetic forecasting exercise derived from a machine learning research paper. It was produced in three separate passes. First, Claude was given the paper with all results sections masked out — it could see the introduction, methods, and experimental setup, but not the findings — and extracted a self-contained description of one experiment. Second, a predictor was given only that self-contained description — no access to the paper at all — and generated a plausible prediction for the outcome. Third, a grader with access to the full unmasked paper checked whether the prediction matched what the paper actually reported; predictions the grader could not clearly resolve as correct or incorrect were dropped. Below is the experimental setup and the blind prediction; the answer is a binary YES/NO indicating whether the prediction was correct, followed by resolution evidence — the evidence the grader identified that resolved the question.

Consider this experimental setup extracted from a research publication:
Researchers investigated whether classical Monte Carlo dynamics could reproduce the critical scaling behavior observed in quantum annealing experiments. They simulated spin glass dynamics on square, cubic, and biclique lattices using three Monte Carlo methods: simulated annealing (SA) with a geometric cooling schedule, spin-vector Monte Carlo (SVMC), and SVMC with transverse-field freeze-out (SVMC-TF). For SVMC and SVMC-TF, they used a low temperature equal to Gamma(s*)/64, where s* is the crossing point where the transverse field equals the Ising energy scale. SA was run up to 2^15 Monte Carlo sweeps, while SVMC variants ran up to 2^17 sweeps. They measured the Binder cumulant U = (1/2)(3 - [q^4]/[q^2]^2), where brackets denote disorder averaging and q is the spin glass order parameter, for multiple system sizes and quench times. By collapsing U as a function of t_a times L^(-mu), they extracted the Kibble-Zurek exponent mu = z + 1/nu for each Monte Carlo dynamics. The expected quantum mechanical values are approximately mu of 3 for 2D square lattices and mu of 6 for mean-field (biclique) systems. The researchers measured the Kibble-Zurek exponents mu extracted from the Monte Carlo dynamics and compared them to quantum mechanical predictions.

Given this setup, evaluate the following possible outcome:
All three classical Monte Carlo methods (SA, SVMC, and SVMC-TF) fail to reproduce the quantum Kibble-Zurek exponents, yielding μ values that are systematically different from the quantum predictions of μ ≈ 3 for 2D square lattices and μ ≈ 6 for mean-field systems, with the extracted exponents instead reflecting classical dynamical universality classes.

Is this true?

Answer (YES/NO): YES